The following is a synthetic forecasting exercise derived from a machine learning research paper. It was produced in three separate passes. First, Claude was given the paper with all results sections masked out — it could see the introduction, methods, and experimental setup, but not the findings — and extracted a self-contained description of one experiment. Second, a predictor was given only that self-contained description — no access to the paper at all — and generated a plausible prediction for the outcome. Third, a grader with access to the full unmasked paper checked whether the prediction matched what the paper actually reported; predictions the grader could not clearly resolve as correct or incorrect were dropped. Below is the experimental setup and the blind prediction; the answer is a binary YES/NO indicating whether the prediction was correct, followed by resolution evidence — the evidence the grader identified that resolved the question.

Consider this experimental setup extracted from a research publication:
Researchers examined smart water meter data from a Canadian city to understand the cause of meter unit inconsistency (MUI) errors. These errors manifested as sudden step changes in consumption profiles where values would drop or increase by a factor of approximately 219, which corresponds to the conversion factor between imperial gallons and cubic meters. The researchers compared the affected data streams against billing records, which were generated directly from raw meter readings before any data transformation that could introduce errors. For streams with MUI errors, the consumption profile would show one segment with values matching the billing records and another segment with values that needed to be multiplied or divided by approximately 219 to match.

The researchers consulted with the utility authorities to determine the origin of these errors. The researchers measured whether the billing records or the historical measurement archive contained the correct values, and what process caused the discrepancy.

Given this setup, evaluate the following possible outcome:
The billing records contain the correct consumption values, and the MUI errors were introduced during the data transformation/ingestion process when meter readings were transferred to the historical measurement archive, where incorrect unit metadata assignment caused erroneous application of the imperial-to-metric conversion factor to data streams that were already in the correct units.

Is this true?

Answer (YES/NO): NO